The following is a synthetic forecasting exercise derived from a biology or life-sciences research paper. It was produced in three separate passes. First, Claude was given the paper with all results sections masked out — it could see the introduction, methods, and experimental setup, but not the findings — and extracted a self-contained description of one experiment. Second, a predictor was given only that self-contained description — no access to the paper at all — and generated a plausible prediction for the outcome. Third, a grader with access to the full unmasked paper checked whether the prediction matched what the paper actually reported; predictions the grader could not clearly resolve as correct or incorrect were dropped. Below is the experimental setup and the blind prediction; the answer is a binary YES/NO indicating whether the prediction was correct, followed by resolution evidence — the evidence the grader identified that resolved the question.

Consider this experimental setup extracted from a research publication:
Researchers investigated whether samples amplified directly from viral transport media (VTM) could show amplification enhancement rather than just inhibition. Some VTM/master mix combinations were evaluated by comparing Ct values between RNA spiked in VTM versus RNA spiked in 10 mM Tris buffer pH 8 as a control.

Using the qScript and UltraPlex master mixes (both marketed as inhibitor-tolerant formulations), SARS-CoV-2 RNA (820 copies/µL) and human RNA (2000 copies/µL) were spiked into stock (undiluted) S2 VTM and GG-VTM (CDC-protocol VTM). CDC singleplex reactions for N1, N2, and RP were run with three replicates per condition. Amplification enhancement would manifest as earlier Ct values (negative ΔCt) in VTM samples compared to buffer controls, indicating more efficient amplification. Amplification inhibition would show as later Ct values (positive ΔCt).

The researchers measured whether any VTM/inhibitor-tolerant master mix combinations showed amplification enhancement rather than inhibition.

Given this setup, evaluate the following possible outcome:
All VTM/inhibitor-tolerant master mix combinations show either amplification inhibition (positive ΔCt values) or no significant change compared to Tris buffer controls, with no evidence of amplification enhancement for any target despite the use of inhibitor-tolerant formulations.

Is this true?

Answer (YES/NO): NO